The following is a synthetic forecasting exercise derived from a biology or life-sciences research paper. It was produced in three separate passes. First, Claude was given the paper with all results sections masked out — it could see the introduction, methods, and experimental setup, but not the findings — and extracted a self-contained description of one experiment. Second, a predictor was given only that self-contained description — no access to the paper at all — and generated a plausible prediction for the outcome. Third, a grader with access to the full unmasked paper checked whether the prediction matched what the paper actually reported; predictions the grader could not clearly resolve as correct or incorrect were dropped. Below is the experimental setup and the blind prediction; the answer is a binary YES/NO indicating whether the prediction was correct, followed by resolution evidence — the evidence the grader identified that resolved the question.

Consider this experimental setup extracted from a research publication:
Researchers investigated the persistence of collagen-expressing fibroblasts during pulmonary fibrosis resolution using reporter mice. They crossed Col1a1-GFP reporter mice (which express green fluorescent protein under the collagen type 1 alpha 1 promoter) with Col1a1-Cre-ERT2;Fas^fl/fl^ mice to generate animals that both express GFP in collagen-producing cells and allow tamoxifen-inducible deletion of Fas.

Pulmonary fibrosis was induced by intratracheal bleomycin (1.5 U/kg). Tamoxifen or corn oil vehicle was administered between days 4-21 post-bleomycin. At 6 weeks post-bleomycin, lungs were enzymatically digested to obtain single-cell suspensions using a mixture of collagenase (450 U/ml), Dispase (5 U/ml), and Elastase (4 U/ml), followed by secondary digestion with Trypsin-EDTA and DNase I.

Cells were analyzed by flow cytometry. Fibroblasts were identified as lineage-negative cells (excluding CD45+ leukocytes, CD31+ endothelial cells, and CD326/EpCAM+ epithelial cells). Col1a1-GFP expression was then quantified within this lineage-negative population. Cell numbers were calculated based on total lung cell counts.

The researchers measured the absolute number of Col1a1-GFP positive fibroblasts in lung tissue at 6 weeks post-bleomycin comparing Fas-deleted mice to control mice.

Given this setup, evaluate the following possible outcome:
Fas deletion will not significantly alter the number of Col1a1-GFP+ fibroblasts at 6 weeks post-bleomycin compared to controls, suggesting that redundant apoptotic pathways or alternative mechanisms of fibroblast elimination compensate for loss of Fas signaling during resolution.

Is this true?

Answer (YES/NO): NO